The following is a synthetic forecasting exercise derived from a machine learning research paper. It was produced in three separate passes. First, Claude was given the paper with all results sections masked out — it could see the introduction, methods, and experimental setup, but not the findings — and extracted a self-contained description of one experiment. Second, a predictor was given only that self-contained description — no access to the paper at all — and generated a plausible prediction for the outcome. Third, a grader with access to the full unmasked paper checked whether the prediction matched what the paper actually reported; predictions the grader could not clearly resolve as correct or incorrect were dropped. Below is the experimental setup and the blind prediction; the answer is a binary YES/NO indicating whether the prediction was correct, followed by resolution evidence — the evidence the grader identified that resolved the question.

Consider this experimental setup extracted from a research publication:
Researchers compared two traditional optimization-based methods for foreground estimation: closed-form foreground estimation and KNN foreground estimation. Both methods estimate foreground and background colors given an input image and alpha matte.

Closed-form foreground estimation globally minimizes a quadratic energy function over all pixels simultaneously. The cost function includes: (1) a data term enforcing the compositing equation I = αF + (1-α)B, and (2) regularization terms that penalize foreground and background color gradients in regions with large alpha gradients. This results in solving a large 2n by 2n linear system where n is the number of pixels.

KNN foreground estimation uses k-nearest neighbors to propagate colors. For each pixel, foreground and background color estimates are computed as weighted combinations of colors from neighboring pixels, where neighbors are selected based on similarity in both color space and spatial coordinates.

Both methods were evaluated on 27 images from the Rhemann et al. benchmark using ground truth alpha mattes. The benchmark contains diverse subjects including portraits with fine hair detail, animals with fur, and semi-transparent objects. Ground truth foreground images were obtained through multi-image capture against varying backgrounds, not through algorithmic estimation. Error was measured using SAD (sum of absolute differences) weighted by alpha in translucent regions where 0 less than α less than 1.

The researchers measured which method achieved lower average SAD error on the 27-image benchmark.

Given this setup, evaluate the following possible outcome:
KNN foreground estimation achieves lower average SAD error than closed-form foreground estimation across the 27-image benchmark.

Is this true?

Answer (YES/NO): NO